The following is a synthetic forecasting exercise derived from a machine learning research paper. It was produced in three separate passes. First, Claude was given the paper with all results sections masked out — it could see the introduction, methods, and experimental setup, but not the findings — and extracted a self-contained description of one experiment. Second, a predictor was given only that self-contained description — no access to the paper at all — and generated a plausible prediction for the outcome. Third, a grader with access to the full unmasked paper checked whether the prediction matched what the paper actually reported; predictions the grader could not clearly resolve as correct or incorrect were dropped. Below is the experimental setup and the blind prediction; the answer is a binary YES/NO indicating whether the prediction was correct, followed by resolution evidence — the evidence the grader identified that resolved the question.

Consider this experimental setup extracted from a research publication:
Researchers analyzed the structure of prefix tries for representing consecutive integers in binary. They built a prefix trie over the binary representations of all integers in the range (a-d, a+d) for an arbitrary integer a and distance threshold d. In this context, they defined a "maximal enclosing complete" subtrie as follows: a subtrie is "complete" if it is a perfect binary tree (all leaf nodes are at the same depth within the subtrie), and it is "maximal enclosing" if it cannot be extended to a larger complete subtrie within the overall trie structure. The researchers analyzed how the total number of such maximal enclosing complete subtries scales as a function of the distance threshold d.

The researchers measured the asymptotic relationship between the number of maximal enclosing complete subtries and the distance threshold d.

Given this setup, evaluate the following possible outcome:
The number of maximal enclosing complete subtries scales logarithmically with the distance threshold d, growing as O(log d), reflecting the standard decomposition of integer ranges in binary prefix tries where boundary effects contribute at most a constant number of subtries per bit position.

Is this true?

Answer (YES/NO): YES